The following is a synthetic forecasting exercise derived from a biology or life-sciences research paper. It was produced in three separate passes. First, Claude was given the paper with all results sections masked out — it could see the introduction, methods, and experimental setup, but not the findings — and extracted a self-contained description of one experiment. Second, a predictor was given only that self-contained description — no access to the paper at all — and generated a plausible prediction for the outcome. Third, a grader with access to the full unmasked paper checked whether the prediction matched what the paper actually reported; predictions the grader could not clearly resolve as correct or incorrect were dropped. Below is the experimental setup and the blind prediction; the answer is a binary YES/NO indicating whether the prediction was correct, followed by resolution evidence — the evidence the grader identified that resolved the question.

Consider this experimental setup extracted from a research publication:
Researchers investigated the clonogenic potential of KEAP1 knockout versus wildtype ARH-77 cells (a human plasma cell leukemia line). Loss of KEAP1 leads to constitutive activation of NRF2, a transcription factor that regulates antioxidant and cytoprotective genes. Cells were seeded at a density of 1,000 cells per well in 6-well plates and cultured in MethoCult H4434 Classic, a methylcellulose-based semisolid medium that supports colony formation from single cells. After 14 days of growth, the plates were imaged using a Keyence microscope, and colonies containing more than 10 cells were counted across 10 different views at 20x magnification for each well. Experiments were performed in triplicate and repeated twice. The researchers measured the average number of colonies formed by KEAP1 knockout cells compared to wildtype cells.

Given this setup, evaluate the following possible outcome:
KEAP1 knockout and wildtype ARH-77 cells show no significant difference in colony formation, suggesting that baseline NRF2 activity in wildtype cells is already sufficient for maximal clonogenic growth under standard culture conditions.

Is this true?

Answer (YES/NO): NO